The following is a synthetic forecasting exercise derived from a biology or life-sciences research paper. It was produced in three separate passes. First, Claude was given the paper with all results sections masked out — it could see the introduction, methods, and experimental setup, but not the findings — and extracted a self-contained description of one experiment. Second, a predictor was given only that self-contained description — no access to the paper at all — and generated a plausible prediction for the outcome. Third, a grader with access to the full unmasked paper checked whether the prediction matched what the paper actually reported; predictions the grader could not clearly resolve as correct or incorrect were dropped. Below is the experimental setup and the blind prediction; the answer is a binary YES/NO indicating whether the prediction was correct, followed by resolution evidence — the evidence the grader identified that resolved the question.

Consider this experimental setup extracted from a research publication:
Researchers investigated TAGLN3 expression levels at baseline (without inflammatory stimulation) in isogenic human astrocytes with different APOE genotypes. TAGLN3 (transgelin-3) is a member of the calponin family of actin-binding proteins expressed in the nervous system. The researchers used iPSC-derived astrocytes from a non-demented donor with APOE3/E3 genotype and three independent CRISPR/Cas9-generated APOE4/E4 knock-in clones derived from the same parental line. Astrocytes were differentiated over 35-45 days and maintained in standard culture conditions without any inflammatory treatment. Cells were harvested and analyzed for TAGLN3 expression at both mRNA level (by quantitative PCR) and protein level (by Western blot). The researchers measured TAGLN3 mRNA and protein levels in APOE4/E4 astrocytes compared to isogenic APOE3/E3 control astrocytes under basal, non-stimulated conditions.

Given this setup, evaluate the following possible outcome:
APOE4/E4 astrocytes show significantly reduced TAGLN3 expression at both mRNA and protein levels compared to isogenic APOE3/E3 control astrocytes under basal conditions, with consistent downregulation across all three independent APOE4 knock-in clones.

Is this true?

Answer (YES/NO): YES